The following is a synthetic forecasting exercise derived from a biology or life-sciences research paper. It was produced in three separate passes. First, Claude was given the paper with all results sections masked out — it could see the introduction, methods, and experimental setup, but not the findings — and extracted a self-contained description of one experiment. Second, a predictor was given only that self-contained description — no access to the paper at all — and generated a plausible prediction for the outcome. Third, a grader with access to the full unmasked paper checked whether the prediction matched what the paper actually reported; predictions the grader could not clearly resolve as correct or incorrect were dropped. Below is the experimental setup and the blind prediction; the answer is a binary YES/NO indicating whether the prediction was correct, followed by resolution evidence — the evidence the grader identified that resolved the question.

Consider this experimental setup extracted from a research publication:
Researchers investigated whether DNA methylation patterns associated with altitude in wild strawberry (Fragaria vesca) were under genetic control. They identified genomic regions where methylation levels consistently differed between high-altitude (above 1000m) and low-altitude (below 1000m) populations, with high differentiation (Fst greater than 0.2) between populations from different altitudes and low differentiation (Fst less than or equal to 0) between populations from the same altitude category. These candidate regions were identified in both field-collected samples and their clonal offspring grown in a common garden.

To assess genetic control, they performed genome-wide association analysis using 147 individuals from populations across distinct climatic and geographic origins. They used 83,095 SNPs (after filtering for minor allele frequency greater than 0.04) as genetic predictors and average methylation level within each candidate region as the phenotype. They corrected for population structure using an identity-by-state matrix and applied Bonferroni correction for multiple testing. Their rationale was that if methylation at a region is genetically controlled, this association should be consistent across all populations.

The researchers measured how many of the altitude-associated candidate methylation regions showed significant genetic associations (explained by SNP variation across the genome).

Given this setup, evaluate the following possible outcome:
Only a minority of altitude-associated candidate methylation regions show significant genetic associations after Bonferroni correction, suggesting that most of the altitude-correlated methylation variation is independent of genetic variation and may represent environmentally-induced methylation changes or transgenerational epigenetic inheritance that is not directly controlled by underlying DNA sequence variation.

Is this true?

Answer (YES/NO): YES